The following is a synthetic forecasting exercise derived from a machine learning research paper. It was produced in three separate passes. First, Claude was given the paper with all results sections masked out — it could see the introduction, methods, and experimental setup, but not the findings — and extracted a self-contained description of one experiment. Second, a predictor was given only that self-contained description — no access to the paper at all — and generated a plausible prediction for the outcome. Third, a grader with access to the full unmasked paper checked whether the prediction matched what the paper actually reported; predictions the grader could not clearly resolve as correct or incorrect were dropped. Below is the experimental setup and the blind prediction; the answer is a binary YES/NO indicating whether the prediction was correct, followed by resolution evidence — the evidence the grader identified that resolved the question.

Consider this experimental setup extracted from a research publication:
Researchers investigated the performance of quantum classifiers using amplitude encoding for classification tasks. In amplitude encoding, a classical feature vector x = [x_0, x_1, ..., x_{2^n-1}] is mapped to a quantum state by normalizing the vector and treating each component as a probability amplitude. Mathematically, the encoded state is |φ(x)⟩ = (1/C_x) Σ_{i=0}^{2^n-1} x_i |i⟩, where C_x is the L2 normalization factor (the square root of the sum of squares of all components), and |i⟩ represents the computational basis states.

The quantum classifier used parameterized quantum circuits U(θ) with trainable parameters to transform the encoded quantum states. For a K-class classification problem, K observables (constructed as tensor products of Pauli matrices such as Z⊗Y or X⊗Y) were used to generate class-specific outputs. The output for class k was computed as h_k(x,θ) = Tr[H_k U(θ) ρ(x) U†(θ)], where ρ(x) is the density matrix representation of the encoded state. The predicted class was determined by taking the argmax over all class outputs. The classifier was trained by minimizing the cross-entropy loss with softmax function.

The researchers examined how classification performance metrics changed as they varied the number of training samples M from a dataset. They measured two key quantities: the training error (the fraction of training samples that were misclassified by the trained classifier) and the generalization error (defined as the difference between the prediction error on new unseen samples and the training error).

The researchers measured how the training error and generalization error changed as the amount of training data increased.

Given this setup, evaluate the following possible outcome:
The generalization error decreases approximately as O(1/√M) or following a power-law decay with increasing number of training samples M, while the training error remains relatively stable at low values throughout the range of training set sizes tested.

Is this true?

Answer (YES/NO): NO